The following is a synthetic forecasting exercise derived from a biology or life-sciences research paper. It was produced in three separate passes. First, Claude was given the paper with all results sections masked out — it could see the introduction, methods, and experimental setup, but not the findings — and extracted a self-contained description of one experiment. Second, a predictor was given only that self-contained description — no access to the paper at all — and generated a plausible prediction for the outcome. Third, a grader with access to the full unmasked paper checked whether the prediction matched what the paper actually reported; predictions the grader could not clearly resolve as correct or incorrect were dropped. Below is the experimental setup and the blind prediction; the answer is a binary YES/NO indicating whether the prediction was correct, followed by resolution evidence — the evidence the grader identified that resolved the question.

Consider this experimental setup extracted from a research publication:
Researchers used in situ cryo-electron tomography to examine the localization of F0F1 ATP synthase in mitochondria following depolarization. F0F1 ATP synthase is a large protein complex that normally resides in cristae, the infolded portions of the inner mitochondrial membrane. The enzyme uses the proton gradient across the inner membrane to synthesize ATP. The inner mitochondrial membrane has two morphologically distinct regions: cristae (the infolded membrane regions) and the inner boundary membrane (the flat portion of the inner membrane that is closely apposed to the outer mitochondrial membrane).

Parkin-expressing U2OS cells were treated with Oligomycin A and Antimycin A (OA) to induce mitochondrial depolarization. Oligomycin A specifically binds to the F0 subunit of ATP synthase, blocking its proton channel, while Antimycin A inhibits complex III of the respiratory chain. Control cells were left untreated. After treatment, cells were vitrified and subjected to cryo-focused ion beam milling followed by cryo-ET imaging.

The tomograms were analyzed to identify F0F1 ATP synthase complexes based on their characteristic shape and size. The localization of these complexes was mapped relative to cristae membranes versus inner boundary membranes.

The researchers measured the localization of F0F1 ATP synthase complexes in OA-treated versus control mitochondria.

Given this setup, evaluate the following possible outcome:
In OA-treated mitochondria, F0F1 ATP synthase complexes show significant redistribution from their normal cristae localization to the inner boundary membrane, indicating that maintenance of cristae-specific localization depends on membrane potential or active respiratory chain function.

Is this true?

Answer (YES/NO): YES